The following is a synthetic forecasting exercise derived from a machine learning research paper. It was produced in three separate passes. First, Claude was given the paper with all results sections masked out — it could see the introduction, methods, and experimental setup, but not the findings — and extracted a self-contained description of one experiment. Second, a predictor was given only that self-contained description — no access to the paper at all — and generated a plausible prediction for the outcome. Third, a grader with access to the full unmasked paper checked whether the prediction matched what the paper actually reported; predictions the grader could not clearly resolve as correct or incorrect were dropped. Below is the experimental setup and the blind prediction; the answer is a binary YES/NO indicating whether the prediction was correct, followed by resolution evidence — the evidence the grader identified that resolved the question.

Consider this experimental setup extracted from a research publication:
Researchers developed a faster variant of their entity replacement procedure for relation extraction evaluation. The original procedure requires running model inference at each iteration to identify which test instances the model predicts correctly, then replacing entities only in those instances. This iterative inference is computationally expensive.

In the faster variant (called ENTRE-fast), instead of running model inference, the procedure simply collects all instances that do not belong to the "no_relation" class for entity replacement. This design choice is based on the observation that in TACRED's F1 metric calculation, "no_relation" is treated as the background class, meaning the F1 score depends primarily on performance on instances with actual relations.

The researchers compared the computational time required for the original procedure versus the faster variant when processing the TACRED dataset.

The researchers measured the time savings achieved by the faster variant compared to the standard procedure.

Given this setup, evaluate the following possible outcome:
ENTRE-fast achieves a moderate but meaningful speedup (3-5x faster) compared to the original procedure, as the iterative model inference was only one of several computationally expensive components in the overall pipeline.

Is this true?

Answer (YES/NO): NO